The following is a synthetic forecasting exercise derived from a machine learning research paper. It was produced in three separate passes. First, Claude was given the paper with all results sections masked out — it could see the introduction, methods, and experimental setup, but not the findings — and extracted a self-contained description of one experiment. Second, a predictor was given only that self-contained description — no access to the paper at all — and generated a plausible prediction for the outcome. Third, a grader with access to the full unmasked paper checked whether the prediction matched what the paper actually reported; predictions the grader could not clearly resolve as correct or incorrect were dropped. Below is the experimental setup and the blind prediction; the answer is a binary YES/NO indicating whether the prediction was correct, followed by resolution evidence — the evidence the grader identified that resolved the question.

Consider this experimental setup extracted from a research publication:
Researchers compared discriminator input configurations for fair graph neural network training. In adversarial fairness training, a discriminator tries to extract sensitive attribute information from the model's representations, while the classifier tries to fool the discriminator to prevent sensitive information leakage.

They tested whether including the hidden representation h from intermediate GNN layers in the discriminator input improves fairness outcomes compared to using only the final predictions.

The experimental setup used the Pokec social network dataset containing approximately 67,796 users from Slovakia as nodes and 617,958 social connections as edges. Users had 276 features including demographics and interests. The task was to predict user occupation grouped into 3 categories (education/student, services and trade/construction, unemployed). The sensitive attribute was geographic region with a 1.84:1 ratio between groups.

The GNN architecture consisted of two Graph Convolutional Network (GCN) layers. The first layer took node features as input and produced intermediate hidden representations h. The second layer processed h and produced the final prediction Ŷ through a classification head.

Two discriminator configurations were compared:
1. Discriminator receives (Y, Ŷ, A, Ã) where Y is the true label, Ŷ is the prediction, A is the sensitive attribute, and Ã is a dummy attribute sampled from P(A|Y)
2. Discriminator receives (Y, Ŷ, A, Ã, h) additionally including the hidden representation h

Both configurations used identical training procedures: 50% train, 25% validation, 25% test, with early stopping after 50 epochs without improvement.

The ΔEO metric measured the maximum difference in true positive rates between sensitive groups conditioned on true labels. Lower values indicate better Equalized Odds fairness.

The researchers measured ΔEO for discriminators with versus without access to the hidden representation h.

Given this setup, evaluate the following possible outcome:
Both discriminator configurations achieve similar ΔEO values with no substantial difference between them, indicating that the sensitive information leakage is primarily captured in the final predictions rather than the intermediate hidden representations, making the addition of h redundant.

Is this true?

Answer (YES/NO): NO